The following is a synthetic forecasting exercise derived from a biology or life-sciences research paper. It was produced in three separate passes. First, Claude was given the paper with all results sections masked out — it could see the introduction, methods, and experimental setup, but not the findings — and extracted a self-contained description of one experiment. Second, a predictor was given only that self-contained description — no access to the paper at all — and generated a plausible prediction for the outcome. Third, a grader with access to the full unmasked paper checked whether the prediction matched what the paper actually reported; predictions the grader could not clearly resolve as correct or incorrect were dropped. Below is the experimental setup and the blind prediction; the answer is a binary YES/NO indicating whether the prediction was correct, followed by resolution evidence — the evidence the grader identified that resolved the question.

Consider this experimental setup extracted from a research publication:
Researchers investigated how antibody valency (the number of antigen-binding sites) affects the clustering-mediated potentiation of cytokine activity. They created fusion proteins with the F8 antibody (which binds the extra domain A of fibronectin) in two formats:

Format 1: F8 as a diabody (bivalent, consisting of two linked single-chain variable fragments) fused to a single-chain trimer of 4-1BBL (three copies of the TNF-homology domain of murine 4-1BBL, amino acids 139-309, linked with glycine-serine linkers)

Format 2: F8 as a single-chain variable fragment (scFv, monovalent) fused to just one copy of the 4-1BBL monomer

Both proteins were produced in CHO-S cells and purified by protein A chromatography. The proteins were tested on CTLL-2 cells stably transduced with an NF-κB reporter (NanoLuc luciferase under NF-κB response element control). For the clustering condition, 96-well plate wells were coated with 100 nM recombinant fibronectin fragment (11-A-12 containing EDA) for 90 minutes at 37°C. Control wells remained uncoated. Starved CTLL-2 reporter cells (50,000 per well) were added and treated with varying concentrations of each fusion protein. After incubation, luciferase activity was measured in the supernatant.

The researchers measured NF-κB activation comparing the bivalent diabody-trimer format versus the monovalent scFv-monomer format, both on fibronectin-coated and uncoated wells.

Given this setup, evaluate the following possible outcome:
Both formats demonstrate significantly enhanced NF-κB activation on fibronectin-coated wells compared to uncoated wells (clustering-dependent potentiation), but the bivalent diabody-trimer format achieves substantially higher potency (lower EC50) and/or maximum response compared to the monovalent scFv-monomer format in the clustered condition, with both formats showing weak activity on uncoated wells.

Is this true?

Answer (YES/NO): NO